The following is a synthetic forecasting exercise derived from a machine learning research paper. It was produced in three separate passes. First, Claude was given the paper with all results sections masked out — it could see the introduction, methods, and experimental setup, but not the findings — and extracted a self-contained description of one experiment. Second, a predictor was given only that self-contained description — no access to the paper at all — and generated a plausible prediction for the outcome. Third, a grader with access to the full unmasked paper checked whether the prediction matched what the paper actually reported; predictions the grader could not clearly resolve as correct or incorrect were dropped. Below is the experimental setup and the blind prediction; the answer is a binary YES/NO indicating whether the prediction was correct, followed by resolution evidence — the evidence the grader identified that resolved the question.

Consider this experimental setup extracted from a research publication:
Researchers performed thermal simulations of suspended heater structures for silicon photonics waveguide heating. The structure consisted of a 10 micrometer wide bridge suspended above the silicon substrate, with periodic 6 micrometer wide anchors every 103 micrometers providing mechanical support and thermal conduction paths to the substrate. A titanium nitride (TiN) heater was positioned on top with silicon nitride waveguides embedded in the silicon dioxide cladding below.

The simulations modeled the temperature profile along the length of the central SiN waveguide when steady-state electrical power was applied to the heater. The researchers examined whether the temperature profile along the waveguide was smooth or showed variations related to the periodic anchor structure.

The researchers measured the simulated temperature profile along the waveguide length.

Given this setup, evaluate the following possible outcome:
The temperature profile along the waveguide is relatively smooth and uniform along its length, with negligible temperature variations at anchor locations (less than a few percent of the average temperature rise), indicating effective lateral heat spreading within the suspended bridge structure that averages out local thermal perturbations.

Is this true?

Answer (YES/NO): NO